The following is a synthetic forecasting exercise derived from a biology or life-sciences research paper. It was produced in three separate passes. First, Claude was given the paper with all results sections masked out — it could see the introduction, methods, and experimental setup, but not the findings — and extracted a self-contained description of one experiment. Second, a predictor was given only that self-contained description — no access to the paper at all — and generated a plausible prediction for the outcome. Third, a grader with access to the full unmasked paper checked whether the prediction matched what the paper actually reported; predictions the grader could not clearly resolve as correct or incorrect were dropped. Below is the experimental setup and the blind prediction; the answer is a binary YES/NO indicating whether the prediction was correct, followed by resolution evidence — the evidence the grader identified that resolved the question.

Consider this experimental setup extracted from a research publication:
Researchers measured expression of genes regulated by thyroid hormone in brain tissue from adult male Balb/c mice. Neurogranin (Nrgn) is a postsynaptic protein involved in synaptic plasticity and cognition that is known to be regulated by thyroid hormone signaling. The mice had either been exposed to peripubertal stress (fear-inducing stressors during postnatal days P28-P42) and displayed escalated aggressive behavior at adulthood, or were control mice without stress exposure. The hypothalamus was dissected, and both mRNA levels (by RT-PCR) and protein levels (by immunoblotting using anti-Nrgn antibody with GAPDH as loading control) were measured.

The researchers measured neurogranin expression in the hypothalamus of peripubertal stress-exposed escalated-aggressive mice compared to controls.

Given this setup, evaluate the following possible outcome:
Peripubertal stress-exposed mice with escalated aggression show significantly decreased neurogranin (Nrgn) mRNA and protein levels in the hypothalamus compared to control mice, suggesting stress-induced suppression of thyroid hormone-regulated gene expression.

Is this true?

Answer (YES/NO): YES